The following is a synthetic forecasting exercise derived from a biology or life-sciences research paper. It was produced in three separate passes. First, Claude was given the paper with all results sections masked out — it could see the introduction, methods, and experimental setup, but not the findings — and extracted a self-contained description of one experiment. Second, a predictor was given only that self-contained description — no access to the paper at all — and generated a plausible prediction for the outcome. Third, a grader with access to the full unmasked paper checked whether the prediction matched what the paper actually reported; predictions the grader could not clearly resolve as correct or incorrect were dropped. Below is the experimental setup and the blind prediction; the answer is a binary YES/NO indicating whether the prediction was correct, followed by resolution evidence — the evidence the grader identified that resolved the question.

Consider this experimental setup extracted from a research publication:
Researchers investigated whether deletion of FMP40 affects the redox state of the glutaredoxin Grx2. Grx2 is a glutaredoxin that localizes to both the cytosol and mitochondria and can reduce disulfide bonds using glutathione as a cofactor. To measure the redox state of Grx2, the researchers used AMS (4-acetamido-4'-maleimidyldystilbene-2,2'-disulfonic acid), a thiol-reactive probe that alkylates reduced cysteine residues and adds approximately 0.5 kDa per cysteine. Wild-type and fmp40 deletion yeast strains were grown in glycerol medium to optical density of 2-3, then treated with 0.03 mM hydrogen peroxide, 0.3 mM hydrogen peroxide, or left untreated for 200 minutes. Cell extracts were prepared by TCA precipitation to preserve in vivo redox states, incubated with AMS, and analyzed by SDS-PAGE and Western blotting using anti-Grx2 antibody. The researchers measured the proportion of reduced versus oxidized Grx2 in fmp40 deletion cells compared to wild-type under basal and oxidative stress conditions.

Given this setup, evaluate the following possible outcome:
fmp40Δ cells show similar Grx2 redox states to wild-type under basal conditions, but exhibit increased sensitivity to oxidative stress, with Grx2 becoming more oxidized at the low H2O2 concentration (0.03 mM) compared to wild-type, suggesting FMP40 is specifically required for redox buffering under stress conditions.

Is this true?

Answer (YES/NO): NO